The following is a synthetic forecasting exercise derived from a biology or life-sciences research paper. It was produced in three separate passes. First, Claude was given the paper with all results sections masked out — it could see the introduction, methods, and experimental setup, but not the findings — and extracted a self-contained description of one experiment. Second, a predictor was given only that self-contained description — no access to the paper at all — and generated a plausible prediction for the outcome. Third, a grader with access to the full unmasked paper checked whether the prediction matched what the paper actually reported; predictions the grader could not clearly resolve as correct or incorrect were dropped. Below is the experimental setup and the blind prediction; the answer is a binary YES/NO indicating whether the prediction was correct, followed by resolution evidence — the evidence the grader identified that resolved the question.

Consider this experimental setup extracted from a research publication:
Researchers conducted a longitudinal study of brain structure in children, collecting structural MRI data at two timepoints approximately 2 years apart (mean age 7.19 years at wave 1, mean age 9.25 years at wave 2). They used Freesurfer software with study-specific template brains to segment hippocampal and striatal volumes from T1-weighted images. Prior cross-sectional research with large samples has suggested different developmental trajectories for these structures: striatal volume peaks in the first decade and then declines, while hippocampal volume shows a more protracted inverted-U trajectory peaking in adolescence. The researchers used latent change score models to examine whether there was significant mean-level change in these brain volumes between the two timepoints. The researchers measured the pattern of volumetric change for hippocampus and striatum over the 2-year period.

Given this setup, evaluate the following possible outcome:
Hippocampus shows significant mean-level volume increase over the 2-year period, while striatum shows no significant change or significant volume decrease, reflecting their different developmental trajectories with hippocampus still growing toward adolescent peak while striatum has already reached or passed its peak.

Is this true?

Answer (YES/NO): YES